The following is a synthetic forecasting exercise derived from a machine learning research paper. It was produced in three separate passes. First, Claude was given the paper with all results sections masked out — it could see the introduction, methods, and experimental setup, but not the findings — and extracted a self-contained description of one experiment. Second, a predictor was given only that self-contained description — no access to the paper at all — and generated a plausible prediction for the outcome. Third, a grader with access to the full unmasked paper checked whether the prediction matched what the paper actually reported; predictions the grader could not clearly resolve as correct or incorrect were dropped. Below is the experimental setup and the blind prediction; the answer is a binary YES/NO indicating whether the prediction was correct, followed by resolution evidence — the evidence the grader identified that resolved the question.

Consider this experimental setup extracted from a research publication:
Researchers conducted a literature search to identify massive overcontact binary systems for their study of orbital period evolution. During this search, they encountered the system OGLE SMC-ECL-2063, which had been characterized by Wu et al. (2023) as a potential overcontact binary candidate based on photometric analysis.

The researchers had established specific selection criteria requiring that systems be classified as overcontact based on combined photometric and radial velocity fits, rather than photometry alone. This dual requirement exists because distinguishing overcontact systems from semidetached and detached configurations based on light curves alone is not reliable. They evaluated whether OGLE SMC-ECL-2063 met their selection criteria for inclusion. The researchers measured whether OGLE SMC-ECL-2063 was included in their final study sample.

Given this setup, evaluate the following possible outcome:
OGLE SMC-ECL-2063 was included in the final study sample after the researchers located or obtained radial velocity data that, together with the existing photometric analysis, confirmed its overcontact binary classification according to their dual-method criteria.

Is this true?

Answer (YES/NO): NO